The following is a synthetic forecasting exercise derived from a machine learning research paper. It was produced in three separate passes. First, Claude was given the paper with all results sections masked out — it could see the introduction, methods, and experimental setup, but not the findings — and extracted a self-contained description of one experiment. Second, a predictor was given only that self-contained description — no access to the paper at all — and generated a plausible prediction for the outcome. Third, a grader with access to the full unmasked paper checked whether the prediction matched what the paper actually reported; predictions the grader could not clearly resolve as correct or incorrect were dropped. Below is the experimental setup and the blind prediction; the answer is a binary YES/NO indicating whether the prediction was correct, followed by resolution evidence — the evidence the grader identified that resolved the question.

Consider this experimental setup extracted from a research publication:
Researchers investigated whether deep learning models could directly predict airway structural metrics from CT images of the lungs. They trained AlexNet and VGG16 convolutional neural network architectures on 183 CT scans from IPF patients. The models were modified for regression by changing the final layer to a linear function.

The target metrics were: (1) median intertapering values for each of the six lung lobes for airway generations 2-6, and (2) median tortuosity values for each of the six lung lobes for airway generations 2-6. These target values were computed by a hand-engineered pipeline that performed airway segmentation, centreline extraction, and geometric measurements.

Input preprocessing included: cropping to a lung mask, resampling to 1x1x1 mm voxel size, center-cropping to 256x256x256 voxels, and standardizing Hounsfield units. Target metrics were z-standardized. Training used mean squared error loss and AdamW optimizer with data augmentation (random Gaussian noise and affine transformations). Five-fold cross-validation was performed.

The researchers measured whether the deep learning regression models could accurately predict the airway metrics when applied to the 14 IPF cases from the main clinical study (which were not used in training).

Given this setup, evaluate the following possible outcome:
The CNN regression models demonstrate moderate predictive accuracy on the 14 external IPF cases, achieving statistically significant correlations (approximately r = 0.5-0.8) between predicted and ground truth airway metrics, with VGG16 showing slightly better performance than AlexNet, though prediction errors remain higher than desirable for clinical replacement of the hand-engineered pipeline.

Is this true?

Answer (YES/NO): NO